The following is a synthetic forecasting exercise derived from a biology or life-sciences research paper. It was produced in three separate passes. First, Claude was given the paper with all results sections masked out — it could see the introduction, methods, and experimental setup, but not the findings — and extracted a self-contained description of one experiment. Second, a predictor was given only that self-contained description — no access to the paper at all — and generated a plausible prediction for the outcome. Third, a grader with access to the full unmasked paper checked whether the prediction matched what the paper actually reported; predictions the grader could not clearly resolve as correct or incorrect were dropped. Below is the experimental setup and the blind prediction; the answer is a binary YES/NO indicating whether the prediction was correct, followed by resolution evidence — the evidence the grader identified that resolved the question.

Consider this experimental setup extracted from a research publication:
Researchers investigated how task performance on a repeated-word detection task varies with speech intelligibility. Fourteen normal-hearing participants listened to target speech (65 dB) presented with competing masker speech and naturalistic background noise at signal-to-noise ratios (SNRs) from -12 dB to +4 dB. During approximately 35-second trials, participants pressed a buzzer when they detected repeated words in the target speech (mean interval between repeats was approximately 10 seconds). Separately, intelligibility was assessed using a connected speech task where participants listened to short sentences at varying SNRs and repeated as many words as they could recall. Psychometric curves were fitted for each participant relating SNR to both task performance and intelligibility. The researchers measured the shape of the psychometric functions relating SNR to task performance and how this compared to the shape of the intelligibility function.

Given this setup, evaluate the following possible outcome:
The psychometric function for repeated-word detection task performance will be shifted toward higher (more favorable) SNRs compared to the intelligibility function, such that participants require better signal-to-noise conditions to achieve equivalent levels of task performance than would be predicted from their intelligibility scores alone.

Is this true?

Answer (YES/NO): NO